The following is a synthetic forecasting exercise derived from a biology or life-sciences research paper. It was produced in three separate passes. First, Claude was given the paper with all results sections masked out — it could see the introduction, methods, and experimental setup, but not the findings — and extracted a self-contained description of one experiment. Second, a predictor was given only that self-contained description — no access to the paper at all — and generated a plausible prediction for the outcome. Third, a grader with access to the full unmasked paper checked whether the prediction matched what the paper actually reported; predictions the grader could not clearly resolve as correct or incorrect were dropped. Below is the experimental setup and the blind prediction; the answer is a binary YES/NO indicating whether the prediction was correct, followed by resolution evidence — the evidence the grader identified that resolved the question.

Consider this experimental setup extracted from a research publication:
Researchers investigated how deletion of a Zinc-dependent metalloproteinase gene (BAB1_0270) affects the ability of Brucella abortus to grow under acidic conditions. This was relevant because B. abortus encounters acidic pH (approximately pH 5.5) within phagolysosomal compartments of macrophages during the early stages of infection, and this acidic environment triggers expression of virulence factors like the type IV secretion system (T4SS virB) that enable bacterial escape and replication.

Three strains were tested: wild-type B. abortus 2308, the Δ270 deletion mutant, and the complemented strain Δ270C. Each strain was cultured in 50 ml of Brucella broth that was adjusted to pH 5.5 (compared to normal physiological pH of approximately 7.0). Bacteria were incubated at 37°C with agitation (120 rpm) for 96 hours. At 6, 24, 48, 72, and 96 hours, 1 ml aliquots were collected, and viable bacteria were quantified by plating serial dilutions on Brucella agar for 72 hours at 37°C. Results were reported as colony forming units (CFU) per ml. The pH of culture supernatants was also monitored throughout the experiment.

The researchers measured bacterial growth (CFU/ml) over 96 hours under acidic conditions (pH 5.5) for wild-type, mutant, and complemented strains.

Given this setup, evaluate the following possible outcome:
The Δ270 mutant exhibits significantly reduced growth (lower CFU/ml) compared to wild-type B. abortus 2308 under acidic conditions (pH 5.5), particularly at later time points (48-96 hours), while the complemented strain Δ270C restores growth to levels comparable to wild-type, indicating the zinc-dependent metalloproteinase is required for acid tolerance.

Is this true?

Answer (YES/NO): YES